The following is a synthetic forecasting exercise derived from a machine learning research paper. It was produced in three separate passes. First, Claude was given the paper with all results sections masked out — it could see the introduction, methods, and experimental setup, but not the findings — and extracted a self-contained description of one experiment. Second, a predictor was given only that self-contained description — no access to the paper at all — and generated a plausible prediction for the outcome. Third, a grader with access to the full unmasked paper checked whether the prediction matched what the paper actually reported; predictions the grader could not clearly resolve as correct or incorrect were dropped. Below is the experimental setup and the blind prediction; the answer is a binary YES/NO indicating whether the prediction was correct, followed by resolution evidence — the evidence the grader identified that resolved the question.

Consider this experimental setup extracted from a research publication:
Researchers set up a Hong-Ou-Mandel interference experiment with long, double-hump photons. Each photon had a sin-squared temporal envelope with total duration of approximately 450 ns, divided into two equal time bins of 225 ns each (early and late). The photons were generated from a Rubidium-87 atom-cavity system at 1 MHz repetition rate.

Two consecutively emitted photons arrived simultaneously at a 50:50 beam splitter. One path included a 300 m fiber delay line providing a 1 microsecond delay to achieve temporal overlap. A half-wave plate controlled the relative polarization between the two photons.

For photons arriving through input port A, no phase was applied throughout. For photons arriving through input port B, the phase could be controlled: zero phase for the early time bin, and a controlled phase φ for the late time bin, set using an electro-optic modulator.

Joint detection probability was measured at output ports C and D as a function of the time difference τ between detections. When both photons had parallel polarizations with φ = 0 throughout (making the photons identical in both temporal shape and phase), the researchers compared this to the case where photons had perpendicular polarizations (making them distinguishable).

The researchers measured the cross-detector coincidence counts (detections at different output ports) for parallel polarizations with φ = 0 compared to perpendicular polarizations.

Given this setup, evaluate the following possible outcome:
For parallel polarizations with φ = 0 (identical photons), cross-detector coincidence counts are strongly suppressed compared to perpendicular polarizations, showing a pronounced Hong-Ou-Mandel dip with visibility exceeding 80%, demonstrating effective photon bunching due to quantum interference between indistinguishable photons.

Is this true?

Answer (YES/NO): NO